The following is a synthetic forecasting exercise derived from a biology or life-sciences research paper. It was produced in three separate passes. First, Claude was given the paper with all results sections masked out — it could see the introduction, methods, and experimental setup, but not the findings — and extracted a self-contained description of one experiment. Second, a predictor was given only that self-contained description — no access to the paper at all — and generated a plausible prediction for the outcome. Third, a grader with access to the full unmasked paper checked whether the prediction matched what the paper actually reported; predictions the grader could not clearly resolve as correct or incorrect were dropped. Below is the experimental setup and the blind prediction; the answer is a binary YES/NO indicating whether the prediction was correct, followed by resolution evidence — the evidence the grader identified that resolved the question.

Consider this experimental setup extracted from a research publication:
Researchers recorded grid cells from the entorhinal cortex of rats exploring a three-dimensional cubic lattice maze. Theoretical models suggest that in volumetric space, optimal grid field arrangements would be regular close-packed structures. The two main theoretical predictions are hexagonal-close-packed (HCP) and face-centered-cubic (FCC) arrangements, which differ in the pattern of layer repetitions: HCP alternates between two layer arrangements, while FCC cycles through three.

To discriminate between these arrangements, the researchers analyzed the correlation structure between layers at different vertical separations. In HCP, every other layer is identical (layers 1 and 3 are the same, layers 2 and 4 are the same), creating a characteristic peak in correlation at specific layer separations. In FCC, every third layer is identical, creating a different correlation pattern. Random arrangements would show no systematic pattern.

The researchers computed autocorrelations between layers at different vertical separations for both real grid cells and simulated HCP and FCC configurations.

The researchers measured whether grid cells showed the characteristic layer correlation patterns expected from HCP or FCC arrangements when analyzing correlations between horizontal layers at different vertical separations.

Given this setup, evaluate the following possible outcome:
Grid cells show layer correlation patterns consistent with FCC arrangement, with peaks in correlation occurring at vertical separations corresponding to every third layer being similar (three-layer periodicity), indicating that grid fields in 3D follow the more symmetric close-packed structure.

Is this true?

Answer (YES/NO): NO